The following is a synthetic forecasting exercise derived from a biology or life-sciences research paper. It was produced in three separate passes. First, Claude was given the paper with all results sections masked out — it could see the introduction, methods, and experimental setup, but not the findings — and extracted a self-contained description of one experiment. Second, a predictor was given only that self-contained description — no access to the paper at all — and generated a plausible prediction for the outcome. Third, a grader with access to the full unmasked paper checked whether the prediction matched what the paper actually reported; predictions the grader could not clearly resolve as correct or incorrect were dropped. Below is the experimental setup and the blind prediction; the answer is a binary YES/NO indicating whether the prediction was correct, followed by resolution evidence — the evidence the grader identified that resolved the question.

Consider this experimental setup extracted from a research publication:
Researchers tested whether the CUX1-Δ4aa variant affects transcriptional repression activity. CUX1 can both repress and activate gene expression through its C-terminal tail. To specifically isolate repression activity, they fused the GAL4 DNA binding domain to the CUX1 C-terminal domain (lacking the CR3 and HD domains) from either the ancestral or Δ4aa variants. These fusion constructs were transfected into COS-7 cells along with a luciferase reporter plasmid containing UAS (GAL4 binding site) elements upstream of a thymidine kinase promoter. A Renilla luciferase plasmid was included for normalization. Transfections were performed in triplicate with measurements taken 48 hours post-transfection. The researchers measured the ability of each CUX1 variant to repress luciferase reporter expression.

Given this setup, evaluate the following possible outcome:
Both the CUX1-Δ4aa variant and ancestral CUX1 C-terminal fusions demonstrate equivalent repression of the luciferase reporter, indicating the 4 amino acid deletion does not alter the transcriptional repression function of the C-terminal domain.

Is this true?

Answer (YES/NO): YES